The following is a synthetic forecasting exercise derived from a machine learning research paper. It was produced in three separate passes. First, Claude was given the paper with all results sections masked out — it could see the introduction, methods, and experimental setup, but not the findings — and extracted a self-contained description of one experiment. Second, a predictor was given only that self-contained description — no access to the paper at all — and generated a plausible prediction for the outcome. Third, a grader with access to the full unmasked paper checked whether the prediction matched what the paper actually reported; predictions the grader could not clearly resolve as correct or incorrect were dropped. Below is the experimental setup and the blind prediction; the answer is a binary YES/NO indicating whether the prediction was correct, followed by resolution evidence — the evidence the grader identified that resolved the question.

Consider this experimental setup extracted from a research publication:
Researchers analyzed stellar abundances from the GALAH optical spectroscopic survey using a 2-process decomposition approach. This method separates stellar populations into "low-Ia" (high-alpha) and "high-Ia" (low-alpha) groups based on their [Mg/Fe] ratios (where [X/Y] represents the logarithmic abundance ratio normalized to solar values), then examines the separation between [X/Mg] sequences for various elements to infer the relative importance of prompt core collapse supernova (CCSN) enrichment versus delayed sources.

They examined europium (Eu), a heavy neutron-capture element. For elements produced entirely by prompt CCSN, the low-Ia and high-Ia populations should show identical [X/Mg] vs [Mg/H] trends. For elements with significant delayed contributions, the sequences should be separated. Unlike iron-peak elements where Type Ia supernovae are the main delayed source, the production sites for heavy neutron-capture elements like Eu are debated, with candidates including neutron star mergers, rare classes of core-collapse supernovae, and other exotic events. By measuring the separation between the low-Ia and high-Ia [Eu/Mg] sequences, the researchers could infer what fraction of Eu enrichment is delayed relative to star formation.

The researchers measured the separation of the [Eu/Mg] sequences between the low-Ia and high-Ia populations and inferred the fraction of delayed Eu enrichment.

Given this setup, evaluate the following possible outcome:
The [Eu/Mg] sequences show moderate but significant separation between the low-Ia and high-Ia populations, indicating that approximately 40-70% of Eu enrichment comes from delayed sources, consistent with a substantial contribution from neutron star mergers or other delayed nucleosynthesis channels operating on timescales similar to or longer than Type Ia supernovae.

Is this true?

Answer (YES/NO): NO